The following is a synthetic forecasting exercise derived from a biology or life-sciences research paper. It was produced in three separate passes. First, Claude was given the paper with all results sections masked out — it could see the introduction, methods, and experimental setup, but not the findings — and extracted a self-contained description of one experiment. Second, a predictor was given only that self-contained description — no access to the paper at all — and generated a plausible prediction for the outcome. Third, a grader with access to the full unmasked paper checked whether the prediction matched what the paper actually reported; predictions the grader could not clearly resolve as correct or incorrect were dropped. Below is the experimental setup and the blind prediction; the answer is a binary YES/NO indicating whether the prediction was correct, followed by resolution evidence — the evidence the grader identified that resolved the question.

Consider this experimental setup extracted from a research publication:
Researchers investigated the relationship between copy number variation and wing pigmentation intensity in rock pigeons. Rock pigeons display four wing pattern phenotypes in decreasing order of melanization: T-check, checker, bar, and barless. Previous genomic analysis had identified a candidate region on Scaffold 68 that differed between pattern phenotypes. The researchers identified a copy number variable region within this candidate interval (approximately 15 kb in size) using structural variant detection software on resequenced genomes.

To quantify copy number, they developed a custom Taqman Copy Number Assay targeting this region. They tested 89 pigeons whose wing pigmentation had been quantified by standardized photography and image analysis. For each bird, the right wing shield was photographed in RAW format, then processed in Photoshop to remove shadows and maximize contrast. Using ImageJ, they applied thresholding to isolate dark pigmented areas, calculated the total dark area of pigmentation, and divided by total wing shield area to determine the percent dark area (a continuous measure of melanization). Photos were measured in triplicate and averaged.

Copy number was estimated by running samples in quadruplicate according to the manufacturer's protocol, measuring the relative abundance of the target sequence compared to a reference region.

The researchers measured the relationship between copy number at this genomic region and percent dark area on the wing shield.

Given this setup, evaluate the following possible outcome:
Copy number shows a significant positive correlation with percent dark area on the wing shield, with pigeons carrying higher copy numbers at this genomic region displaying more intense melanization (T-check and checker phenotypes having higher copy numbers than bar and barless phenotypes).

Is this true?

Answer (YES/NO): YES